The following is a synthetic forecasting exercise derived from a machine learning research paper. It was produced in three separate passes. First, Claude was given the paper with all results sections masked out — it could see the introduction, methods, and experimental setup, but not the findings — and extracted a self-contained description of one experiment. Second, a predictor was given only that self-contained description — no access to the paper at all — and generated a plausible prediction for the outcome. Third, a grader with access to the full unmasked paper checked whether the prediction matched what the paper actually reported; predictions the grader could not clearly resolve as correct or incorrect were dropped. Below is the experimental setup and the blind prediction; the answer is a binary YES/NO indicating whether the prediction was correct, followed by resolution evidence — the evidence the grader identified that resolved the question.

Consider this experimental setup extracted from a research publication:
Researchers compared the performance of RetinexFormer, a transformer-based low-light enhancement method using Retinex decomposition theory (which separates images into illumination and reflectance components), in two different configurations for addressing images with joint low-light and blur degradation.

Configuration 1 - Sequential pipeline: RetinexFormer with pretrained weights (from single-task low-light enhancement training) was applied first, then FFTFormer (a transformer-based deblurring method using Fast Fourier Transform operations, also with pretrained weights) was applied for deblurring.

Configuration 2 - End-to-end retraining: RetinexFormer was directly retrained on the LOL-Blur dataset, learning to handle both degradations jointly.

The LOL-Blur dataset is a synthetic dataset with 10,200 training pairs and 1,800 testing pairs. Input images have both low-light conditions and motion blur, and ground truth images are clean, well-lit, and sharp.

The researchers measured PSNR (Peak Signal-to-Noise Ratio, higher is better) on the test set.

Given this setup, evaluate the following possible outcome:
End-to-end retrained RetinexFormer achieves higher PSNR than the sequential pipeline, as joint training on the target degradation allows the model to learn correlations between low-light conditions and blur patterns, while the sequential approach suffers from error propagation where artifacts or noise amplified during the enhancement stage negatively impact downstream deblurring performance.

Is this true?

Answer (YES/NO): YES